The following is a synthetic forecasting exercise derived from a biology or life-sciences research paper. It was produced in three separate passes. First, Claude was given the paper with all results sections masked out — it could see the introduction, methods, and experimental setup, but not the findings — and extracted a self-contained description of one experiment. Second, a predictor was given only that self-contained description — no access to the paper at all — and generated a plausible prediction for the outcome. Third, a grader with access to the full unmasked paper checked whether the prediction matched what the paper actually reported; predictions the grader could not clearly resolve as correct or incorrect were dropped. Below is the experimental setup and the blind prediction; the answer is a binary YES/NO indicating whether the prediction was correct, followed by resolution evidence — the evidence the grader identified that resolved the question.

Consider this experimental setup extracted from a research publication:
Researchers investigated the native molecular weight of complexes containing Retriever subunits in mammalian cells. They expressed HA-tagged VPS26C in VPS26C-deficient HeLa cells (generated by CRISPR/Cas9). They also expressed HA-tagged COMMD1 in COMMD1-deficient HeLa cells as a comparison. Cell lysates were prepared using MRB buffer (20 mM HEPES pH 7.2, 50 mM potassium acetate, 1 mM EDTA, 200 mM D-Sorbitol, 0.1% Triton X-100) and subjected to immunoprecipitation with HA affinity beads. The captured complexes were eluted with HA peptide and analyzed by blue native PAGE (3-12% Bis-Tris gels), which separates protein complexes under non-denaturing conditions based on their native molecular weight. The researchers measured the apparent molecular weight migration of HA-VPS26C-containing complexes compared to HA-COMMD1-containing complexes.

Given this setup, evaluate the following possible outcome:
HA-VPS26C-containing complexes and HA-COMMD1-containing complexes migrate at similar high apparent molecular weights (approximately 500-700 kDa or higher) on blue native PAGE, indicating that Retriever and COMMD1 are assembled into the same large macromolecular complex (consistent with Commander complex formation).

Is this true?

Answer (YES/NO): NO